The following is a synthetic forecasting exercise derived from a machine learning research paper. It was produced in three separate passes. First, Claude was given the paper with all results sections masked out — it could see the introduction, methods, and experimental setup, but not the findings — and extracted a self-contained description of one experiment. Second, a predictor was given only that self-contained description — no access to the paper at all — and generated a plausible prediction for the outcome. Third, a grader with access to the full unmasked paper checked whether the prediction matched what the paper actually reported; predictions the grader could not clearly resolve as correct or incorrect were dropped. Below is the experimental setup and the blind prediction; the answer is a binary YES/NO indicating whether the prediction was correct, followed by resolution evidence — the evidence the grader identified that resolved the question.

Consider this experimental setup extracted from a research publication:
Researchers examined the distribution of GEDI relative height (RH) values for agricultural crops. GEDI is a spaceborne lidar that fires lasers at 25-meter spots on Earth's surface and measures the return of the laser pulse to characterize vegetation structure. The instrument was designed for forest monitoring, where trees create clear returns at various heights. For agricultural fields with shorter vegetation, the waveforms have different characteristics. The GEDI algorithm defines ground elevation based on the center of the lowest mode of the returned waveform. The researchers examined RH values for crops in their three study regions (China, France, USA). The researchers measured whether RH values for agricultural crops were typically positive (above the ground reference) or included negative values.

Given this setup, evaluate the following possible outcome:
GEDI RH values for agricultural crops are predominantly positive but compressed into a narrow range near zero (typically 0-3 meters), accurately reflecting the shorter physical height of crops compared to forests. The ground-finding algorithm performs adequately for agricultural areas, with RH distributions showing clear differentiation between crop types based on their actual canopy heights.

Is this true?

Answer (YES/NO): NO